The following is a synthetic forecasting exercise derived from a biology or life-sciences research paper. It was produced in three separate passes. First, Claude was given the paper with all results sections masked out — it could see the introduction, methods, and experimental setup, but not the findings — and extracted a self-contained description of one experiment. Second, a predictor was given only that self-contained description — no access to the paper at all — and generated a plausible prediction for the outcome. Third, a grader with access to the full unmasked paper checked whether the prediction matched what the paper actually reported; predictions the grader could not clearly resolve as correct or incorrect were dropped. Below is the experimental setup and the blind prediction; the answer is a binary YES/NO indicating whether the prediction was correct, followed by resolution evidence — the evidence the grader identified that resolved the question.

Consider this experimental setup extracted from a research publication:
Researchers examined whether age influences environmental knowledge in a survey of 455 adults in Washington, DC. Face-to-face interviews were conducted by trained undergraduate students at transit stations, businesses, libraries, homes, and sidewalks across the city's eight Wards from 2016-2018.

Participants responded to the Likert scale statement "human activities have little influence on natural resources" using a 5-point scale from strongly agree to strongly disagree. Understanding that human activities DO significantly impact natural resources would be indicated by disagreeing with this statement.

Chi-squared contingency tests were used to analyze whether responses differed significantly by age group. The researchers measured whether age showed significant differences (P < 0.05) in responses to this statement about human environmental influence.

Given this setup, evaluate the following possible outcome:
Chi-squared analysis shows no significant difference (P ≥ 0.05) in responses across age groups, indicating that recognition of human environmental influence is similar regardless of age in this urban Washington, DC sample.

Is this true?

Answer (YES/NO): YES